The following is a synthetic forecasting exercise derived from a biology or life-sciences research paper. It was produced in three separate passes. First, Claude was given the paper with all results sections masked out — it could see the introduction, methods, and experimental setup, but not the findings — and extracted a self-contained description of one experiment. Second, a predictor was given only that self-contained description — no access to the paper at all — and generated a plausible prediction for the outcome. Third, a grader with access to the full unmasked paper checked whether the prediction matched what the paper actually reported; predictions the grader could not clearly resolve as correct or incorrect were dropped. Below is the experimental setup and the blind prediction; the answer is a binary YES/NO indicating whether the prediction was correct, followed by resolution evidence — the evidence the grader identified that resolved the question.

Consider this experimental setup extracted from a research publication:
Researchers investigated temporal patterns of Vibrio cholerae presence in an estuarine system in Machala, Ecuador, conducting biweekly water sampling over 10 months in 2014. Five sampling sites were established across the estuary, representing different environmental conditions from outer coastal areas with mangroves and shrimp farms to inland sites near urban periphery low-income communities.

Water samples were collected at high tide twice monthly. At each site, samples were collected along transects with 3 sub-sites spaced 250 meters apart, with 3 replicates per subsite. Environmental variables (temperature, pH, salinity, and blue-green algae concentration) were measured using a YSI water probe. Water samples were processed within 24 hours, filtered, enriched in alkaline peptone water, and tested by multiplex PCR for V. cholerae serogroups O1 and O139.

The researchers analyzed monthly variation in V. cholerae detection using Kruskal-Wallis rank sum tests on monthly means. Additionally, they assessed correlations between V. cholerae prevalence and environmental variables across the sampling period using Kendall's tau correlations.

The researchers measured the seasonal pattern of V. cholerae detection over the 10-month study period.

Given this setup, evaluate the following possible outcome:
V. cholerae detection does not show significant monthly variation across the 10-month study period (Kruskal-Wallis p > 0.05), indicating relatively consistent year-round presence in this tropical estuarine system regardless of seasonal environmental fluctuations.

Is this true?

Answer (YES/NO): NO